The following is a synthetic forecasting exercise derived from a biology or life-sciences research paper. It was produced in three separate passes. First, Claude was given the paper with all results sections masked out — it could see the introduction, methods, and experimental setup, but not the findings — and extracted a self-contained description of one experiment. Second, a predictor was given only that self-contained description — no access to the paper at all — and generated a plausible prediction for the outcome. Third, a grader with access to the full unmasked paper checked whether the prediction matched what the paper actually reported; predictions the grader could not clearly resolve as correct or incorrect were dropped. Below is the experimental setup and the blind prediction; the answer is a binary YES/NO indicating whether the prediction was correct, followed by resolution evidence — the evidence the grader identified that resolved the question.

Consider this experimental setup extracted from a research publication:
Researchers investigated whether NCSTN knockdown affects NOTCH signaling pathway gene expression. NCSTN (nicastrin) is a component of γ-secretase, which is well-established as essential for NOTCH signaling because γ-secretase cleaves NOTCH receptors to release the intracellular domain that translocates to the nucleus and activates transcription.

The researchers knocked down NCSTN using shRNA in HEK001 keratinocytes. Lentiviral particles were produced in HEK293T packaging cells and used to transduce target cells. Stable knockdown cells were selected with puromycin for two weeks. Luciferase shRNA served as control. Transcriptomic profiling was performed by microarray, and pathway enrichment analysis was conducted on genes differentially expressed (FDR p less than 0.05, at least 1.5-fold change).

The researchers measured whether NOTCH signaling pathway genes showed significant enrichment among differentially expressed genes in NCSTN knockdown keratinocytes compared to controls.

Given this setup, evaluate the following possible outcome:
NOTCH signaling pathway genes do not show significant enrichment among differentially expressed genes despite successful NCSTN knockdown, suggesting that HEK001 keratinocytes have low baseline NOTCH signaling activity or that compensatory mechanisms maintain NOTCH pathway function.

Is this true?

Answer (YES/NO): YES